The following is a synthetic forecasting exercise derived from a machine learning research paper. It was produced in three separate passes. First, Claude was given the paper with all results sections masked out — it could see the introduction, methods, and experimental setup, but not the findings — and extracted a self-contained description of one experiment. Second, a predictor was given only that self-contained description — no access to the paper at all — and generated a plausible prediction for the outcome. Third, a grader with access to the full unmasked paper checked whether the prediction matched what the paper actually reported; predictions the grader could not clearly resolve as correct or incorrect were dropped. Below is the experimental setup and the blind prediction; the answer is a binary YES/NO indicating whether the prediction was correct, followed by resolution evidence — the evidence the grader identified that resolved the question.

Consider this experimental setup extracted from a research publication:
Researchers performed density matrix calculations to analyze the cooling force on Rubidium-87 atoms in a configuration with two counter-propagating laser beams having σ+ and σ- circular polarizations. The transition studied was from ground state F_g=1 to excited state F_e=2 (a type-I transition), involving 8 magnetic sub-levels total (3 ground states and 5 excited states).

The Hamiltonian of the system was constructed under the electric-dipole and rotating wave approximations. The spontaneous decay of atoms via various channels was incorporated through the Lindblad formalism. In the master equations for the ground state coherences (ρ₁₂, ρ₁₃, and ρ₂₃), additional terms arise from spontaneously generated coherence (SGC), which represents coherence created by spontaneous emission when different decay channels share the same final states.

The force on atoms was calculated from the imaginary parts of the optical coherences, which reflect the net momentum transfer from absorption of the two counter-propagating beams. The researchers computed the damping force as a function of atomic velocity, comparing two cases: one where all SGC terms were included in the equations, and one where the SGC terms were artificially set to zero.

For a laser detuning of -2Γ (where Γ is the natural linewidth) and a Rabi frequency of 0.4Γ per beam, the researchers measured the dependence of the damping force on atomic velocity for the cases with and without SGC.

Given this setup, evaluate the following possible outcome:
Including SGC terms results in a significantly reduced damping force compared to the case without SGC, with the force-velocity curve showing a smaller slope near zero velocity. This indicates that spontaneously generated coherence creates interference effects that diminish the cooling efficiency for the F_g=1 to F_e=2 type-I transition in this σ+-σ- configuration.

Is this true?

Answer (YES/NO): NO